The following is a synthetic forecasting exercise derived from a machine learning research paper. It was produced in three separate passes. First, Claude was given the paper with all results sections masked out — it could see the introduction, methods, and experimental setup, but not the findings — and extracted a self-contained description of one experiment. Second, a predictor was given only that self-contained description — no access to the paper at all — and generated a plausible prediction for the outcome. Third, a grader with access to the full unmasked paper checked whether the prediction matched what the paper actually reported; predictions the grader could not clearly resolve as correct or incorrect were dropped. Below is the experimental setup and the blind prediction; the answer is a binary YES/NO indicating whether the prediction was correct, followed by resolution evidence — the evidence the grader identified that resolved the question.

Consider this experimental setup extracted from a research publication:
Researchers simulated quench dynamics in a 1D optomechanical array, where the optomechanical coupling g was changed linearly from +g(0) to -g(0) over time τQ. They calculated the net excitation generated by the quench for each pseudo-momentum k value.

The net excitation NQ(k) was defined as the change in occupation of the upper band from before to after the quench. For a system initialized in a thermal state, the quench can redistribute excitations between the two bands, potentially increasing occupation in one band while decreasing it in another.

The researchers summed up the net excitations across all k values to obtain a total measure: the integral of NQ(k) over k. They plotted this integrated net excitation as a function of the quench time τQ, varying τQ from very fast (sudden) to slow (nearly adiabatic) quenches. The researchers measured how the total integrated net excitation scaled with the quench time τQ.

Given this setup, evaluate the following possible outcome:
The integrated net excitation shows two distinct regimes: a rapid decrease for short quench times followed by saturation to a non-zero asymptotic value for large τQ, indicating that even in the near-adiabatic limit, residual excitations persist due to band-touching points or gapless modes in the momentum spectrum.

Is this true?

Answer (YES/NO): NO